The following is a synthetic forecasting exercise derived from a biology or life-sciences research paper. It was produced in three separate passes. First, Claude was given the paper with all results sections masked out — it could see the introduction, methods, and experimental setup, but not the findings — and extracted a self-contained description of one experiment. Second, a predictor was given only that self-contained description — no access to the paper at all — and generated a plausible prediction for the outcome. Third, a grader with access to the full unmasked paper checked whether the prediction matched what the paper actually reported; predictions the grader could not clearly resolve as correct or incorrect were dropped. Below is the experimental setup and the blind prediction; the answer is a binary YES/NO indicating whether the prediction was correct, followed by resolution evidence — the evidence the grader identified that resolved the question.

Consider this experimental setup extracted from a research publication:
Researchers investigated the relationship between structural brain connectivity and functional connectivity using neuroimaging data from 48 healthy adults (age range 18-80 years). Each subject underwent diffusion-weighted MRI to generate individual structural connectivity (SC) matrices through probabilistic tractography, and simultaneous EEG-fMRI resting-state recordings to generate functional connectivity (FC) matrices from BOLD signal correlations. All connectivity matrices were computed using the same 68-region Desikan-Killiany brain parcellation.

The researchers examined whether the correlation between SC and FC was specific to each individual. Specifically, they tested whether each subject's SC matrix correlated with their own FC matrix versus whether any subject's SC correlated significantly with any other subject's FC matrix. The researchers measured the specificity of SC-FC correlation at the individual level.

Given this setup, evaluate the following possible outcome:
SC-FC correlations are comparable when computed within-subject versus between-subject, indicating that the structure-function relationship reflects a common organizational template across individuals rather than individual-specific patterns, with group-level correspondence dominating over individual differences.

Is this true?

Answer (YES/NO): YES